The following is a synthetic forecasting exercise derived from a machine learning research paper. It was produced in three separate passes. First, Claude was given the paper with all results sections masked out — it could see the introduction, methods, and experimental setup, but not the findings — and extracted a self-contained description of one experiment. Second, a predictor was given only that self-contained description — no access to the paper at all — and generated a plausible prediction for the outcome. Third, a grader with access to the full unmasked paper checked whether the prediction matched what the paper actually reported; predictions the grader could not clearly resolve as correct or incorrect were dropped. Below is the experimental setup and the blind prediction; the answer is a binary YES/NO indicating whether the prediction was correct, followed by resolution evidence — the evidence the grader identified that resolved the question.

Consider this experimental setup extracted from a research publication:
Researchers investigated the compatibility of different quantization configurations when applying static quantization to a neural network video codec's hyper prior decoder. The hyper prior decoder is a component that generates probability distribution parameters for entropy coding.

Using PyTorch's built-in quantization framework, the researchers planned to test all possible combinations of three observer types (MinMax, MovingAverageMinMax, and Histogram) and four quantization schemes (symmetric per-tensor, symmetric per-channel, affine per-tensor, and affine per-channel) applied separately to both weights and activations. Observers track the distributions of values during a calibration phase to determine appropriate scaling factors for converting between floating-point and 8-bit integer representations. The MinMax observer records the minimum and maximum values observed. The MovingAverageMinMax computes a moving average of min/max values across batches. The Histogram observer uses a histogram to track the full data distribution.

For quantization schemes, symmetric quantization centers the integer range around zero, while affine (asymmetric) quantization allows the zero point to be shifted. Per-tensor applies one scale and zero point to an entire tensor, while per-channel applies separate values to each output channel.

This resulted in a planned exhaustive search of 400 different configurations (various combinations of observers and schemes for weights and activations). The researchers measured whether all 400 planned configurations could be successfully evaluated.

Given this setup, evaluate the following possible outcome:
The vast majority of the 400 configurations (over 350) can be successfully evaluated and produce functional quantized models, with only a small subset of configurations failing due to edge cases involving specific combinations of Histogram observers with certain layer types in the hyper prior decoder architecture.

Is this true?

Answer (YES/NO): NO